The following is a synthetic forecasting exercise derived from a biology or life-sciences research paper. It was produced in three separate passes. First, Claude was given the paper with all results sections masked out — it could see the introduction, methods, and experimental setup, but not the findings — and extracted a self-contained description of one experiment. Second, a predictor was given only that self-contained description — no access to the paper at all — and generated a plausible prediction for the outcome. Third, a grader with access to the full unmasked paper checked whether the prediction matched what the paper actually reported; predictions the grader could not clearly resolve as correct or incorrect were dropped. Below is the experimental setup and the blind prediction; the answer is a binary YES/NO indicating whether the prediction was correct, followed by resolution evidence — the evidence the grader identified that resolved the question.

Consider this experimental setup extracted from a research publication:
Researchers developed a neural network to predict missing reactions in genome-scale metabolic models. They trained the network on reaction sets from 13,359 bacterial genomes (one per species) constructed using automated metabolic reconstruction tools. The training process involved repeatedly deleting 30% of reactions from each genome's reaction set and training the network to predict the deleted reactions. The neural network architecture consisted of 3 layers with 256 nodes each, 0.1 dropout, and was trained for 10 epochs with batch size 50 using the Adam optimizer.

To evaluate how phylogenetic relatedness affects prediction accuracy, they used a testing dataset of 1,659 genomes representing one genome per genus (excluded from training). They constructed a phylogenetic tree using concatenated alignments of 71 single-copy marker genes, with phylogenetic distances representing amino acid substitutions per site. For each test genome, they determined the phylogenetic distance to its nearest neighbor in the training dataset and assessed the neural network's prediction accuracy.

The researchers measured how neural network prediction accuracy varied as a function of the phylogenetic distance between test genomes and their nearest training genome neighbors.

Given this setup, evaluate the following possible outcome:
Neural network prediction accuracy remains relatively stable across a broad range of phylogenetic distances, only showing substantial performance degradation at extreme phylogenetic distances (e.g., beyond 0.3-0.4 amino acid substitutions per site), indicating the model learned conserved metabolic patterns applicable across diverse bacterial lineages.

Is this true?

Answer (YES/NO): NO